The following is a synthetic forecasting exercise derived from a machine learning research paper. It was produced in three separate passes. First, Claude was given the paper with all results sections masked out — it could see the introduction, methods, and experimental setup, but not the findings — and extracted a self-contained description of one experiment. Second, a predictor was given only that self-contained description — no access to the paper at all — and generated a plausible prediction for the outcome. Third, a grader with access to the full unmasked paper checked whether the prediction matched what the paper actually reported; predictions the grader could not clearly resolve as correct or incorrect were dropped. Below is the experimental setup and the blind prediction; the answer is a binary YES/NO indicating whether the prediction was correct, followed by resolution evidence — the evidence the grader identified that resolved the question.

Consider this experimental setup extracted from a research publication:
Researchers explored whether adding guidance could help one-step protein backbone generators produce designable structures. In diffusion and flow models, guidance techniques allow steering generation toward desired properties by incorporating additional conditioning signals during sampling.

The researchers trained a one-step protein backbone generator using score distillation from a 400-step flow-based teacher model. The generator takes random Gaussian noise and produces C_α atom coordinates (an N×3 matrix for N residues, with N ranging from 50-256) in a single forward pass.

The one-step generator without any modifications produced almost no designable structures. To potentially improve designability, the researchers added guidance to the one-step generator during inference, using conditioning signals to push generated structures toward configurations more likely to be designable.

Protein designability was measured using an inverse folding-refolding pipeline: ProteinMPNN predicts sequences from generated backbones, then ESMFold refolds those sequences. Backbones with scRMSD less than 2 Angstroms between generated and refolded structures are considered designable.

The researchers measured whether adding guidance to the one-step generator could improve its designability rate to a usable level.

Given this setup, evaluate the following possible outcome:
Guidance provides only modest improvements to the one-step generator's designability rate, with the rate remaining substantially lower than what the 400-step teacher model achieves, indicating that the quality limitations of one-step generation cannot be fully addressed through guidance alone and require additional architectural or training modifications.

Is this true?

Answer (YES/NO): NO